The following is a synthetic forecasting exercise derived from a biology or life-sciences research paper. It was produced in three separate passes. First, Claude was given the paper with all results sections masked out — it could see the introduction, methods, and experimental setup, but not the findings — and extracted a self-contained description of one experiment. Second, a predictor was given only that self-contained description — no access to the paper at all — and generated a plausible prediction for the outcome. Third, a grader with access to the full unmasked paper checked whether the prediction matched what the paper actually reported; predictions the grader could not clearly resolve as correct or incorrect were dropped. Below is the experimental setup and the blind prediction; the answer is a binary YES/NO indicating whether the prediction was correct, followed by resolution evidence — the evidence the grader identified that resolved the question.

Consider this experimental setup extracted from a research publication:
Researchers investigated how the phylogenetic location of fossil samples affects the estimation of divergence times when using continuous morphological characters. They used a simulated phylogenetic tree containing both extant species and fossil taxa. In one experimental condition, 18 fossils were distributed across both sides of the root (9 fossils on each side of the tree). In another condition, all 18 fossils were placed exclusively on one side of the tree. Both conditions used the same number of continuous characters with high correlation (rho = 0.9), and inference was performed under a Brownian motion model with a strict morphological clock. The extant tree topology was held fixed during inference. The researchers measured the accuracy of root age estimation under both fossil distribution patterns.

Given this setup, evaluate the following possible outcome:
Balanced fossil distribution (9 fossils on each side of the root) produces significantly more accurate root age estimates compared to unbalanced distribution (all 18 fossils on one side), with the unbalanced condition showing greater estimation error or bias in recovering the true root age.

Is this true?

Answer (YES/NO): NO